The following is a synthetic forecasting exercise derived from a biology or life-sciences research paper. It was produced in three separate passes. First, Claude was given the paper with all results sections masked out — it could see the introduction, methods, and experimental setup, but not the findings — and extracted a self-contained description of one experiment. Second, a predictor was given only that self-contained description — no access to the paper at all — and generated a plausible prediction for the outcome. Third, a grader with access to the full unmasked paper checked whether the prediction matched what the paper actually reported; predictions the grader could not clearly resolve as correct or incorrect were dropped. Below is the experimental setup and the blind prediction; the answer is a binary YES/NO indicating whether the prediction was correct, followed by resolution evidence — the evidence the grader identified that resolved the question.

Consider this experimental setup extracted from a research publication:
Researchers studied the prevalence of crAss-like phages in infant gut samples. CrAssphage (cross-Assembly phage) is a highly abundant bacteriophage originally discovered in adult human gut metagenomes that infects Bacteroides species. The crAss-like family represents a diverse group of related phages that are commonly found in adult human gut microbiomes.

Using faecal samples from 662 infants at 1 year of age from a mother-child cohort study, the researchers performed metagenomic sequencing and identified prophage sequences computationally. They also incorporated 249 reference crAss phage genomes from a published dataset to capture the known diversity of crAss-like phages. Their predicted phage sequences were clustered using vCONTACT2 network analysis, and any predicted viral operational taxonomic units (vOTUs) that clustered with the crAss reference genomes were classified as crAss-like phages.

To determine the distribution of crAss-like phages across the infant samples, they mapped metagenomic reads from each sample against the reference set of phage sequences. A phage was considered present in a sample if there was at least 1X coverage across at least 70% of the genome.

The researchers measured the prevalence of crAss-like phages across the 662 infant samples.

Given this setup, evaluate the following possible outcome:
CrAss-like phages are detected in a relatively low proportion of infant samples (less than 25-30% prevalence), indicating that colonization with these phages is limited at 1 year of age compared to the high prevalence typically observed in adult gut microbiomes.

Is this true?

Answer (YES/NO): YES